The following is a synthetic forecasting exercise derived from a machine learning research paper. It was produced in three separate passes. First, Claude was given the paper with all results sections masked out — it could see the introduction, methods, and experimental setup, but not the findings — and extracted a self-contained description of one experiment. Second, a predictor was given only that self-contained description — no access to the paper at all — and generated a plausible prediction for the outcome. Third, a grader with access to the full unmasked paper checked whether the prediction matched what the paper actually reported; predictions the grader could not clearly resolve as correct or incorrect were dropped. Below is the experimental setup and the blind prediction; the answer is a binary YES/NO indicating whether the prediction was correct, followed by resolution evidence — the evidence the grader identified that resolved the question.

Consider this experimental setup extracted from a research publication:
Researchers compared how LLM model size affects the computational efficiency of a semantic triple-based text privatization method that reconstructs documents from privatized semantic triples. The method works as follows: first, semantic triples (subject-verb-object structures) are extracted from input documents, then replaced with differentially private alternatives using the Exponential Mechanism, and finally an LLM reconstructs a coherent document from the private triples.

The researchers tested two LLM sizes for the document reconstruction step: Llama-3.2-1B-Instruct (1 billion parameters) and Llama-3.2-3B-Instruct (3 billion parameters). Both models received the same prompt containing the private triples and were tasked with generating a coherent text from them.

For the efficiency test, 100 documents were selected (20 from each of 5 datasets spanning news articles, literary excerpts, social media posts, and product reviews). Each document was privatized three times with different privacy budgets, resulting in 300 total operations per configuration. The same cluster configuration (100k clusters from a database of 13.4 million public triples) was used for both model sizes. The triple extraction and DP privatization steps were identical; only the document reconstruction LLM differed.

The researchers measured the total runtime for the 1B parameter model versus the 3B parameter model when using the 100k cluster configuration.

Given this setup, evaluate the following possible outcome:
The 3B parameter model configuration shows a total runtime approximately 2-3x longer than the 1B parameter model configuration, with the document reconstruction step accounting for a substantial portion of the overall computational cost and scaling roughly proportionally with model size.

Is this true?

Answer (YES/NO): NO